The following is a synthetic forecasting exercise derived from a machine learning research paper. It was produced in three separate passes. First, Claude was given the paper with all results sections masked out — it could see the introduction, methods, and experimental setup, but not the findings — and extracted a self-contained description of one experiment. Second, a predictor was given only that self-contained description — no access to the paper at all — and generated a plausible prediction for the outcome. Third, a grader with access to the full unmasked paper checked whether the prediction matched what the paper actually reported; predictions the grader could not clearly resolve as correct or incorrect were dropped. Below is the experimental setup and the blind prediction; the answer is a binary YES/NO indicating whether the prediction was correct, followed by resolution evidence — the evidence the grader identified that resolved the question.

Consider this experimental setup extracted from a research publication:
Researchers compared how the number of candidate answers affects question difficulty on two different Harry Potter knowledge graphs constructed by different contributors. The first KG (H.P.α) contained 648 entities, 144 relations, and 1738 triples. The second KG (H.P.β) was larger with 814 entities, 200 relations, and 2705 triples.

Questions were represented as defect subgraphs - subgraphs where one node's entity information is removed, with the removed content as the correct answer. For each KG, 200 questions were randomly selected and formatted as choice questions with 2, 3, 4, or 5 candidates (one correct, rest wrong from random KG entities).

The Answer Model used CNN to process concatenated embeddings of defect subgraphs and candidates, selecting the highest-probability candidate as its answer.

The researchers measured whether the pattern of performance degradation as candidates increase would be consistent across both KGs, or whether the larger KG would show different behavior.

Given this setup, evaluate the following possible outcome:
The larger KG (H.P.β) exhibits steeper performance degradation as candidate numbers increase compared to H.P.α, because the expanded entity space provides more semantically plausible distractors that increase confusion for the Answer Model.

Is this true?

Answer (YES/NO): NO